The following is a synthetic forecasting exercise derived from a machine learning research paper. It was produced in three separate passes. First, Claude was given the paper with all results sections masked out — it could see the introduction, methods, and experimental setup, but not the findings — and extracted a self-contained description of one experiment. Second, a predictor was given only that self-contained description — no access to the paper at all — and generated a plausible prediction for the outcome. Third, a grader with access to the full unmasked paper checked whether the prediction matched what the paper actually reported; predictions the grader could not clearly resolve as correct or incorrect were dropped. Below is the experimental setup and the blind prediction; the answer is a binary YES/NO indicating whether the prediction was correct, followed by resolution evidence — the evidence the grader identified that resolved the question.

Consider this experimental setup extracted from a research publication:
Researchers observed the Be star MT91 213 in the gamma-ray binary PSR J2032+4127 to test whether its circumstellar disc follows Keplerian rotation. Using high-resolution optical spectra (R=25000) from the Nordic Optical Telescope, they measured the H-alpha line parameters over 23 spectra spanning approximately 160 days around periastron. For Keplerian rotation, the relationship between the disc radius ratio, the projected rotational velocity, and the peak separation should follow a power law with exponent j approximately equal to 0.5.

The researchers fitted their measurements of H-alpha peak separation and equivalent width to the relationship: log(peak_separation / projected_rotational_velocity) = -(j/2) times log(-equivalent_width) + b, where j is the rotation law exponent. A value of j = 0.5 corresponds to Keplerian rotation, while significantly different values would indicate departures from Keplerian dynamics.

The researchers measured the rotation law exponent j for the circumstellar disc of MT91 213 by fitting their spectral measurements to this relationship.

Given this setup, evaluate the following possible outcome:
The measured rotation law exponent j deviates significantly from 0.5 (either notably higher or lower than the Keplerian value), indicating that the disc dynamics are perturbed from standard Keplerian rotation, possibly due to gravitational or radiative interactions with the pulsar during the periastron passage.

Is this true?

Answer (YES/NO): NO